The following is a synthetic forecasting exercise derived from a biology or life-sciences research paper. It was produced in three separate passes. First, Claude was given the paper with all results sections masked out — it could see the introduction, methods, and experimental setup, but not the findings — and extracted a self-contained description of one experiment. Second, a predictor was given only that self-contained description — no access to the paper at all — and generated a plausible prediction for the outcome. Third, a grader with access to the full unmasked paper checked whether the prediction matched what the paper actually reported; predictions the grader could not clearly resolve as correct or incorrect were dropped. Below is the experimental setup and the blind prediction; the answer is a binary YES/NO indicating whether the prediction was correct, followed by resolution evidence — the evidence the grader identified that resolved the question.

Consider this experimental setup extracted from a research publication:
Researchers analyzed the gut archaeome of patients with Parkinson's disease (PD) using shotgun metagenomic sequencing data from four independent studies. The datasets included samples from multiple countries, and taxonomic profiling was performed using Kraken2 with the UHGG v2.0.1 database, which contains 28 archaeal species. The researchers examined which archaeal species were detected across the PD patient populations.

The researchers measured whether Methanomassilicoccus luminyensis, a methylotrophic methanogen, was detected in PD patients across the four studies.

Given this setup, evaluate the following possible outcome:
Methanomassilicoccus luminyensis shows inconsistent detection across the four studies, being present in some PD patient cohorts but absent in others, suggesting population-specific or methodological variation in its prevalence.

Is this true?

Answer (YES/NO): YES